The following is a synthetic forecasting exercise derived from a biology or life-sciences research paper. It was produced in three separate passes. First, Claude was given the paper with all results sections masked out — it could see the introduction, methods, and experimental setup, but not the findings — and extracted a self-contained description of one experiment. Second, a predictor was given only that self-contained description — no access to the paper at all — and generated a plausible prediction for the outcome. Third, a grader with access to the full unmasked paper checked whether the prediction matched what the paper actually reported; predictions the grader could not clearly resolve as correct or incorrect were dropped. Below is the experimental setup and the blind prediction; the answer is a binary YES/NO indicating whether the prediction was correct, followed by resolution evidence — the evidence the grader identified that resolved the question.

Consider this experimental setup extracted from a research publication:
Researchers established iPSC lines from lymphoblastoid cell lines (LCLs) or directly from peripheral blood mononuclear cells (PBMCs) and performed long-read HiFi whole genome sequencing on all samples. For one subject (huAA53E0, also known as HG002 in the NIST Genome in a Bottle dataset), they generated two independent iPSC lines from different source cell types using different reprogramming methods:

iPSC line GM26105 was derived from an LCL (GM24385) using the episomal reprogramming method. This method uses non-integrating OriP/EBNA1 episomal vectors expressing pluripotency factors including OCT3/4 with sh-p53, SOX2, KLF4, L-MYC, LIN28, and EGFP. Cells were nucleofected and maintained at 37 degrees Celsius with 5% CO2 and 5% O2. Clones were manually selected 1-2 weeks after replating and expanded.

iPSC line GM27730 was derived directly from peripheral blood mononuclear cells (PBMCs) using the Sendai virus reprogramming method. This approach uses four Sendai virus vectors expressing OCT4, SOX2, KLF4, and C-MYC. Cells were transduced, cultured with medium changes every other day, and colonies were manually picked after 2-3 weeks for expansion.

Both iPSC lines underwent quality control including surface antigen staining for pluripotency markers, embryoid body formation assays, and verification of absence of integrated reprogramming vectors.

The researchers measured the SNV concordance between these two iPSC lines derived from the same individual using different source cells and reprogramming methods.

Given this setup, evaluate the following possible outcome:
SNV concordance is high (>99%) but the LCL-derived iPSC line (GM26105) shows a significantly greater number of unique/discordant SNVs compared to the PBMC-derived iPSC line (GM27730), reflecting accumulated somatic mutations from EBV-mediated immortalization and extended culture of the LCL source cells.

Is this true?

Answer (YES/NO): NO